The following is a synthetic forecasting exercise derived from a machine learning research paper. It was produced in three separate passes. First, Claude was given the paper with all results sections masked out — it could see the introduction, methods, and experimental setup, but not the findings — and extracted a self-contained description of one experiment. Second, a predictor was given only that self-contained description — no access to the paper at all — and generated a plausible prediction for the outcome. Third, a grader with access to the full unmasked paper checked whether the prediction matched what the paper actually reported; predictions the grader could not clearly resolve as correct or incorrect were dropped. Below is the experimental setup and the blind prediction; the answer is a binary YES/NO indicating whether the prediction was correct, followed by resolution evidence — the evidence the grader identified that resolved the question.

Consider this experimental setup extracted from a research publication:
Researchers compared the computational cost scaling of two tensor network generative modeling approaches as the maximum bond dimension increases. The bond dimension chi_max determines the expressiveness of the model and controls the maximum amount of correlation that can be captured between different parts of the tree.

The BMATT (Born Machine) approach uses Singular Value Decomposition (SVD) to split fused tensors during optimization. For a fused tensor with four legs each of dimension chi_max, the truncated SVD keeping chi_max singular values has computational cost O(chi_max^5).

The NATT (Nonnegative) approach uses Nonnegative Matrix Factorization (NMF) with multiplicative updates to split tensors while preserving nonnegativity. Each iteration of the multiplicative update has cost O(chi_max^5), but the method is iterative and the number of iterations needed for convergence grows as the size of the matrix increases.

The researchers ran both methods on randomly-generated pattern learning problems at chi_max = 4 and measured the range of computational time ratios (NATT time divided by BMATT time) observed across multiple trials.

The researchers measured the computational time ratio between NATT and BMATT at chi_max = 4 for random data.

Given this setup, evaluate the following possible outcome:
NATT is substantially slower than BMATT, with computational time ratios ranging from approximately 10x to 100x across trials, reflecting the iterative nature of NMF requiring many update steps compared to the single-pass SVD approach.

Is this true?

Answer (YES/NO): NO